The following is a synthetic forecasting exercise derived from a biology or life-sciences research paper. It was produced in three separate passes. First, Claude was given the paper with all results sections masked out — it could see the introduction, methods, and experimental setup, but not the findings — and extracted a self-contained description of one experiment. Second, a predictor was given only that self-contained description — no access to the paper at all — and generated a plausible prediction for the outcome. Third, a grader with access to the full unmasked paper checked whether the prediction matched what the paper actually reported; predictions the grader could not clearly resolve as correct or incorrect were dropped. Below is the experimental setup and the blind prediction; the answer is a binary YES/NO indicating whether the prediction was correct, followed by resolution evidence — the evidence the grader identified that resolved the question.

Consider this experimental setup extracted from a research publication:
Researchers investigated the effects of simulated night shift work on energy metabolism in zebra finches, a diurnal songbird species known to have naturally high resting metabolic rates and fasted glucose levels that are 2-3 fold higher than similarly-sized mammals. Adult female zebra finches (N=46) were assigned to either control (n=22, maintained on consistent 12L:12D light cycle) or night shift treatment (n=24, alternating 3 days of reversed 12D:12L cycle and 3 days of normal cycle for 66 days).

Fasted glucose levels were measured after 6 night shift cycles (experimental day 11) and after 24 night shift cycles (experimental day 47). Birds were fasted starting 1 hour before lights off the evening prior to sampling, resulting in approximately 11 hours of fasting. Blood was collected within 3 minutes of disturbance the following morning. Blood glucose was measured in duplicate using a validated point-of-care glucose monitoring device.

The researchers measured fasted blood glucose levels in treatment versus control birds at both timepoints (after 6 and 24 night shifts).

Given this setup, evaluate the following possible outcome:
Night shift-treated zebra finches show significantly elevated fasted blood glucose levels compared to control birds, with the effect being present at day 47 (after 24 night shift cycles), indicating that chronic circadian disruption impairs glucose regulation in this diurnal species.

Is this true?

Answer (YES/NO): NO